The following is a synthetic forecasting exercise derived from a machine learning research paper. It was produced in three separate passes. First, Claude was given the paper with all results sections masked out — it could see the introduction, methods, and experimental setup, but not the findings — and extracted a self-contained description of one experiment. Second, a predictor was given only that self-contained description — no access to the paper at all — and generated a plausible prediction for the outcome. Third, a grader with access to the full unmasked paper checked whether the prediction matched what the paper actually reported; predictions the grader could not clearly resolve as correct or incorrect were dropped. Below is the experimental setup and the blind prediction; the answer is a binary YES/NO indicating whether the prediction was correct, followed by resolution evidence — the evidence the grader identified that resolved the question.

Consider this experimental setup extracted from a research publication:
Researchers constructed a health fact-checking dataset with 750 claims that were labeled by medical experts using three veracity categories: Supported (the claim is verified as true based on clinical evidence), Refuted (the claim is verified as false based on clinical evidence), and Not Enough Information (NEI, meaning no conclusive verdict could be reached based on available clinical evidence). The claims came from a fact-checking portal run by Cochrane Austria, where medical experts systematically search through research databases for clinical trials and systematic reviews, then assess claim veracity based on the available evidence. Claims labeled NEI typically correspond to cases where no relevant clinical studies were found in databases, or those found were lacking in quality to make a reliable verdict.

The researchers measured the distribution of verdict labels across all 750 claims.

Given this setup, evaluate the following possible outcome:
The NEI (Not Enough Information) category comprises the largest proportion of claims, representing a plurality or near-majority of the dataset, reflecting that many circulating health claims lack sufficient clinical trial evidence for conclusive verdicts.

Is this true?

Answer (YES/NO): YES